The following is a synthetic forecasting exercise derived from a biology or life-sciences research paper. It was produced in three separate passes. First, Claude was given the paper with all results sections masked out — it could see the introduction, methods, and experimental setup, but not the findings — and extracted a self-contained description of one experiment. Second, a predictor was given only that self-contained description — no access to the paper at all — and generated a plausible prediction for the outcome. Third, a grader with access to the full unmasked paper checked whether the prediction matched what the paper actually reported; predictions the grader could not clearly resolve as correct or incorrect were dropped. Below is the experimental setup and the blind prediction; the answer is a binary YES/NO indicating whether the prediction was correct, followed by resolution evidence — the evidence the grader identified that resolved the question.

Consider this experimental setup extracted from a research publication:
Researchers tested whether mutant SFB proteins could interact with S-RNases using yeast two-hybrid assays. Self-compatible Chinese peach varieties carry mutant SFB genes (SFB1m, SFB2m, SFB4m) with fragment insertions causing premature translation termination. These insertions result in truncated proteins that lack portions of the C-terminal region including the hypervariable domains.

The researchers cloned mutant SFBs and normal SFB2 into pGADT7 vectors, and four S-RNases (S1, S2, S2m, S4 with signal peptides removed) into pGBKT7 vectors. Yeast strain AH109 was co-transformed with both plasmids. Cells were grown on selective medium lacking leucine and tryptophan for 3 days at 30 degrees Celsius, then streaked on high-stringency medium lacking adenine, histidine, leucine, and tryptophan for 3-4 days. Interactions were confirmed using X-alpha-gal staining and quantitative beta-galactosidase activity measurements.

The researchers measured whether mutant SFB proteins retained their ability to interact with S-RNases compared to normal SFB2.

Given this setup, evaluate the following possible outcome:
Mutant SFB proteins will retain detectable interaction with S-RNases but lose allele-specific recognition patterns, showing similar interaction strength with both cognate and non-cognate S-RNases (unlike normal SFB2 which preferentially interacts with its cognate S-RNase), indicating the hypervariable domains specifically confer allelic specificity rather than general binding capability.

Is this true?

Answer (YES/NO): NO